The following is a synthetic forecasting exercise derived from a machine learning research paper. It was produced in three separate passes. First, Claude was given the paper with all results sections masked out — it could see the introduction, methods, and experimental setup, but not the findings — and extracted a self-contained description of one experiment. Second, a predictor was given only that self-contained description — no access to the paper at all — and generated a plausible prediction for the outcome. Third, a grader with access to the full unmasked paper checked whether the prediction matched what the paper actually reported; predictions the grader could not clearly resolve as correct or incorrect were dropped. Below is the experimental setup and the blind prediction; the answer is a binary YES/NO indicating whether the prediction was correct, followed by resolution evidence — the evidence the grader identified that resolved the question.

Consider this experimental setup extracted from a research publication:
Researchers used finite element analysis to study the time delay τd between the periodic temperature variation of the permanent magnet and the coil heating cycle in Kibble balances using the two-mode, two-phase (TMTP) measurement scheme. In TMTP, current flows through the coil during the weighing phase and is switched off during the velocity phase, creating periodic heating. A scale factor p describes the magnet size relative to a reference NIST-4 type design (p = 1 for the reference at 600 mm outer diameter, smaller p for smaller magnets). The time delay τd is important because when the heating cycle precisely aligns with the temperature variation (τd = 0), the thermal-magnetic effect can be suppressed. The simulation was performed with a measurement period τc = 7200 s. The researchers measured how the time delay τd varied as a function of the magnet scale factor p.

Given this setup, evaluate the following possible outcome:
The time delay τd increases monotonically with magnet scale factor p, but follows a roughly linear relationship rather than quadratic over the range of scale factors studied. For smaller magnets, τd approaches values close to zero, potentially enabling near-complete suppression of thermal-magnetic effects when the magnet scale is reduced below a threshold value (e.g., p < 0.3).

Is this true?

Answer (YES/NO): NO